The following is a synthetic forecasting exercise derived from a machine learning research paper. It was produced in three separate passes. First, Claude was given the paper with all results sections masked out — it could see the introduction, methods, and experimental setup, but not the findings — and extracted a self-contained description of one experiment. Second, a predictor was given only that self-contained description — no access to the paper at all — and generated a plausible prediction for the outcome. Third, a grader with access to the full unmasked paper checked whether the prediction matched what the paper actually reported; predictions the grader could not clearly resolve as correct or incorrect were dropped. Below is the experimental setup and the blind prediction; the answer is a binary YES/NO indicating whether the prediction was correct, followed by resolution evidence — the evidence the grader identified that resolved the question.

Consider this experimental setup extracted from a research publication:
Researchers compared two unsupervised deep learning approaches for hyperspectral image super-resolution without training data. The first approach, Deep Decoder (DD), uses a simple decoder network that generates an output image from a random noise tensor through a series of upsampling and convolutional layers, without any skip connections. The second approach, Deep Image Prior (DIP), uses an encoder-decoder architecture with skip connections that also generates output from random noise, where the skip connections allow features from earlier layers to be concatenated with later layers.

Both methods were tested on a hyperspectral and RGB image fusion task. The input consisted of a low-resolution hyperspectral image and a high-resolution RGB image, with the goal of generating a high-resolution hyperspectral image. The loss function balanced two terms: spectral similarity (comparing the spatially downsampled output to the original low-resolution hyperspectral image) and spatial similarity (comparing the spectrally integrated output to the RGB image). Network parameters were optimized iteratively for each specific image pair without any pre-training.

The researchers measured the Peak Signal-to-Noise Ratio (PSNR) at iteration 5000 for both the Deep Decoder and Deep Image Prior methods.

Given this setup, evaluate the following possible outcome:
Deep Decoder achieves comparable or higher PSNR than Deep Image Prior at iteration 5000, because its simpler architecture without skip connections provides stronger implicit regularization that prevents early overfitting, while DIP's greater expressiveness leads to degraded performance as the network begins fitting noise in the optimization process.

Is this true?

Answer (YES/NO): NO